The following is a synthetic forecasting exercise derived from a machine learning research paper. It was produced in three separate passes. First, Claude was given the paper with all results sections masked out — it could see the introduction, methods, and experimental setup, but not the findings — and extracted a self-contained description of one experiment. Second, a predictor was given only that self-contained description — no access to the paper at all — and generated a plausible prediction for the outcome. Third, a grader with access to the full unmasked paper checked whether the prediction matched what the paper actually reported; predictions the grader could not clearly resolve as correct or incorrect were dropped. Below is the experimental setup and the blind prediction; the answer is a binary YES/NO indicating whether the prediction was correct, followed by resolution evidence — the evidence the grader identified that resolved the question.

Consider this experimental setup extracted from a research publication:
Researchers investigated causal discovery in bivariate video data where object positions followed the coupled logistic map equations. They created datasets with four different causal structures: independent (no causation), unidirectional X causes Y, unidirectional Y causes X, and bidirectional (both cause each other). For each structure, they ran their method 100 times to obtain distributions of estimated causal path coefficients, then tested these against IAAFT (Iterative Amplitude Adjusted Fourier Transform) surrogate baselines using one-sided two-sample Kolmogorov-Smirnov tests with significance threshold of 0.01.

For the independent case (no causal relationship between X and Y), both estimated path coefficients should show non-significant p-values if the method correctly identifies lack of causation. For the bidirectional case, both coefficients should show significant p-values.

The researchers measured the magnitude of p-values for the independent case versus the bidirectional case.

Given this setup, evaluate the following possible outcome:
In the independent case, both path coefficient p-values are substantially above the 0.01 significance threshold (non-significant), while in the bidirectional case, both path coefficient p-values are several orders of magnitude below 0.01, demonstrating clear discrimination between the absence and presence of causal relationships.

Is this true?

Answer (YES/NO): YES